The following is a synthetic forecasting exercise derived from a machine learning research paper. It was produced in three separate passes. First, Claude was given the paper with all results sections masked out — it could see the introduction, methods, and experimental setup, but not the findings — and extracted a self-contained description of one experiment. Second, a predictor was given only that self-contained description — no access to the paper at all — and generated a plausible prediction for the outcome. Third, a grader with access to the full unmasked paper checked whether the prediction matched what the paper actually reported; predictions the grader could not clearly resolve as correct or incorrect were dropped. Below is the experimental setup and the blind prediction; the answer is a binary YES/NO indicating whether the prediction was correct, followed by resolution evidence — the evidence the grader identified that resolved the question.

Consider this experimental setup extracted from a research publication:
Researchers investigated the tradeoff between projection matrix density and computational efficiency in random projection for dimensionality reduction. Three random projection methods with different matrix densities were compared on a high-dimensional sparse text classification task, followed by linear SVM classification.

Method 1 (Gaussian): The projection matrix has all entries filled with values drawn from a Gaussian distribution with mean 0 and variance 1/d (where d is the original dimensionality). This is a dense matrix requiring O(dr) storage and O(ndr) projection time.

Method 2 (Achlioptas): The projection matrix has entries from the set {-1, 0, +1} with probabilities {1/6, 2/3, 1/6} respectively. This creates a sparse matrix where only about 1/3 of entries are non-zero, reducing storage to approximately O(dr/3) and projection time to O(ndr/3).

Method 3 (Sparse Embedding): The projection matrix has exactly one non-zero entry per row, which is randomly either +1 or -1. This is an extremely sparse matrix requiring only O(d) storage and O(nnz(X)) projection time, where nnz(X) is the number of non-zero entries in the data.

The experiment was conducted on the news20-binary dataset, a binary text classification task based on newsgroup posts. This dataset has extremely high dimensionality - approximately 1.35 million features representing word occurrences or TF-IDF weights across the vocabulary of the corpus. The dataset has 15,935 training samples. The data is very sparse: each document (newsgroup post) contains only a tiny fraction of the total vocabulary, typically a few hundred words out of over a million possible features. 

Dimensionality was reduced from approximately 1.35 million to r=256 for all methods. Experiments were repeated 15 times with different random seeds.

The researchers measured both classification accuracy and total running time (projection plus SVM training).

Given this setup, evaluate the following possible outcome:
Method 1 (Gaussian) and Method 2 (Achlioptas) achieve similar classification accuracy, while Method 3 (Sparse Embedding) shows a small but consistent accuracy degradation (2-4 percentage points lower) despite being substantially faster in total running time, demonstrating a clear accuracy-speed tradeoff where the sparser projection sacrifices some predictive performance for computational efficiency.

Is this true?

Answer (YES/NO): NO